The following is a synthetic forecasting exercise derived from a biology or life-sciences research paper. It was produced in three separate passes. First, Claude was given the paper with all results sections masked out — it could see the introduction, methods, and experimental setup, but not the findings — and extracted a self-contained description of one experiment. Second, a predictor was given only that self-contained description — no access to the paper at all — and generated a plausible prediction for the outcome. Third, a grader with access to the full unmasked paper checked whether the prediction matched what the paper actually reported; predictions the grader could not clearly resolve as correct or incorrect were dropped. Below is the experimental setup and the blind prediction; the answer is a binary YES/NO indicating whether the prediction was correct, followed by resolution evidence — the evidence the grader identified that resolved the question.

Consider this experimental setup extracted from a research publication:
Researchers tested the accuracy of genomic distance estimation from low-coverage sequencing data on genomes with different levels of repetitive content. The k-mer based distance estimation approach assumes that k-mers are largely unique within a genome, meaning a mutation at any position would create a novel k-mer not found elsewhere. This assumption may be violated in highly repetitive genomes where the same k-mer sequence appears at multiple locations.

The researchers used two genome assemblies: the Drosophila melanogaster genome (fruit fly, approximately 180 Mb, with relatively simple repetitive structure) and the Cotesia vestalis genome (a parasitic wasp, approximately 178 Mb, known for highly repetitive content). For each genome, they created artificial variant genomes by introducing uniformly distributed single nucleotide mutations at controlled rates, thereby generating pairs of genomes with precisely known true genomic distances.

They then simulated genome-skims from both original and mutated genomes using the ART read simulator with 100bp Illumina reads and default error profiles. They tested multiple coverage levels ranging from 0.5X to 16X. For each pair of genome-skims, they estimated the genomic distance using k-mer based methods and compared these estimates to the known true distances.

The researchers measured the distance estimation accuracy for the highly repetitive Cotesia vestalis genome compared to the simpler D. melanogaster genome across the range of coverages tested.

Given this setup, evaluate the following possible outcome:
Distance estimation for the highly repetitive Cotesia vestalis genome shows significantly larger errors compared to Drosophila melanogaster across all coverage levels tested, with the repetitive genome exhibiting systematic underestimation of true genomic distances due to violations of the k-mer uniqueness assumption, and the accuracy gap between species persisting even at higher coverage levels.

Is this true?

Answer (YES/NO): NO